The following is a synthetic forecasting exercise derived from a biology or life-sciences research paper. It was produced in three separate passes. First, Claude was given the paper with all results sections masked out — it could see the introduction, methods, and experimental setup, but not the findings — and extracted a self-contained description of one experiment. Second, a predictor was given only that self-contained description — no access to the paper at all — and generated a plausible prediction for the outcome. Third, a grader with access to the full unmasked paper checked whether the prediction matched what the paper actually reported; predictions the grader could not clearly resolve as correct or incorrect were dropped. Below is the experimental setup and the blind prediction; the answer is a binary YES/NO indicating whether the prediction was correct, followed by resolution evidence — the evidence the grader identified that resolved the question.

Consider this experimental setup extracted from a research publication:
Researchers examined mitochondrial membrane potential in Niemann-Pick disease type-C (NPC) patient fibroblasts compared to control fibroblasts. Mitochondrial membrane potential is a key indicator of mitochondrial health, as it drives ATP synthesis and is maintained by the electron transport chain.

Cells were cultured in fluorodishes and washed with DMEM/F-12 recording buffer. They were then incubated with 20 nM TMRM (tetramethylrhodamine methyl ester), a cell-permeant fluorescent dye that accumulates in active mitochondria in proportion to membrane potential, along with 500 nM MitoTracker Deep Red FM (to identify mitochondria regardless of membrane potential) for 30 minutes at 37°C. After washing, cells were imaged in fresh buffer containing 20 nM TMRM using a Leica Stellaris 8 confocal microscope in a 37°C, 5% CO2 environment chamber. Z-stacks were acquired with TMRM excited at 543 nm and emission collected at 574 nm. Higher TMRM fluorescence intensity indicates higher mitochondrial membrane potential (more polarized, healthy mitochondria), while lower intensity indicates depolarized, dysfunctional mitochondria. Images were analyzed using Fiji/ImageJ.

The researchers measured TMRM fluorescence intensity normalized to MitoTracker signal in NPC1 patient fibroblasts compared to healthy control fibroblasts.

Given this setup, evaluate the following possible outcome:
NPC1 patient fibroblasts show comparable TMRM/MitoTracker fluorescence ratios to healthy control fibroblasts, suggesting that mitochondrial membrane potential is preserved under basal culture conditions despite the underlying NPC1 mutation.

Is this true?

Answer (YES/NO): NO